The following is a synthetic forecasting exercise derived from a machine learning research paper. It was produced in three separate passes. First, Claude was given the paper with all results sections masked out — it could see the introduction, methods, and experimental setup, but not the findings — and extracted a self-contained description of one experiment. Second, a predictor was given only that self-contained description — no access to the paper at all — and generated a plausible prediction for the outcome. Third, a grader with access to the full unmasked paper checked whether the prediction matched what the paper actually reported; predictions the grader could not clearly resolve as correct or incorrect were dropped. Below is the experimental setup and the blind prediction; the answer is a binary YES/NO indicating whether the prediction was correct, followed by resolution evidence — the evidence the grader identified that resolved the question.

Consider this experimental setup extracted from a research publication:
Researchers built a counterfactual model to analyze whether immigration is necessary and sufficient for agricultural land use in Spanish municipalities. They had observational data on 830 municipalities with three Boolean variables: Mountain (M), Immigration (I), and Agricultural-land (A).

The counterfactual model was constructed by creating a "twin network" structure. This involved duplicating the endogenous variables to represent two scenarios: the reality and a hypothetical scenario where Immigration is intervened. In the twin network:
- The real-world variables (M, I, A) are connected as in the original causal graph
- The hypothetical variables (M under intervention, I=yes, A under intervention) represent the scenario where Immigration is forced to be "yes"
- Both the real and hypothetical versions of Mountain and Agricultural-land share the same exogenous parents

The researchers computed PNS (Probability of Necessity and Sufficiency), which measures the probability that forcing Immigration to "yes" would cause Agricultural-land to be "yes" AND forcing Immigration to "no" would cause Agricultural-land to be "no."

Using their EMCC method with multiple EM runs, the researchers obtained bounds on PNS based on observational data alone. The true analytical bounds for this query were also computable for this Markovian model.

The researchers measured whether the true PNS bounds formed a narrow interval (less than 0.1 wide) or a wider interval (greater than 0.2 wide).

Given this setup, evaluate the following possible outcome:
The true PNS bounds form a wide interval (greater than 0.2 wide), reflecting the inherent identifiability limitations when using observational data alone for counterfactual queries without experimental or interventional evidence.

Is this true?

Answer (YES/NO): YES